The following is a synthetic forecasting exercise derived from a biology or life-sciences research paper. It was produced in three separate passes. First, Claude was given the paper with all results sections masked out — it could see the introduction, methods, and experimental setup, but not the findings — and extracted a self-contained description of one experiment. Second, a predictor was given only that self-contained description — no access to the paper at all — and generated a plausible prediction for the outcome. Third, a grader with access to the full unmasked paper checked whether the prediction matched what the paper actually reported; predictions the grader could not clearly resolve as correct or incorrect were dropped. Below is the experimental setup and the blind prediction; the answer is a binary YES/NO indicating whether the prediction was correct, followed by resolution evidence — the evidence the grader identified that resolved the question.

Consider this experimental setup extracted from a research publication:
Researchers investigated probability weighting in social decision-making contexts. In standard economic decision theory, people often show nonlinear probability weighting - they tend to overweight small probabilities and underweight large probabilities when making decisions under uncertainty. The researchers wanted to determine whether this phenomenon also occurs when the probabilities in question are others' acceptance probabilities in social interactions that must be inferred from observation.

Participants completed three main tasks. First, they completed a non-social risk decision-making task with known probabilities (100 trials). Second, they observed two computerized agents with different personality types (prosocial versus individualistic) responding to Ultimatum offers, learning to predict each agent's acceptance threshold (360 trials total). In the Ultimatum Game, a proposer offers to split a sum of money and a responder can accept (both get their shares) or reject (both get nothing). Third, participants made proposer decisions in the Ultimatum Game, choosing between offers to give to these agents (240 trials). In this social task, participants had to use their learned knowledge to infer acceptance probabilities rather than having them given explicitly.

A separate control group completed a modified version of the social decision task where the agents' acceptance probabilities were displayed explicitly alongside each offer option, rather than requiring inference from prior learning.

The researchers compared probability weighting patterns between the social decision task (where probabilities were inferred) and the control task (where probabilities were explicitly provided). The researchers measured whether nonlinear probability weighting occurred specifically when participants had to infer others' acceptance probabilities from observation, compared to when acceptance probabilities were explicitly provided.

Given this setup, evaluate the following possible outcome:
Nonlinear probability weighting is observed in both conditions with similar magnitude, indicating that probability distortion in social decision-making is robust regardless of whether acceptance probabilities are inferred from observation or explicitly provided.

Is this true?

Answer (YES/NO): NO